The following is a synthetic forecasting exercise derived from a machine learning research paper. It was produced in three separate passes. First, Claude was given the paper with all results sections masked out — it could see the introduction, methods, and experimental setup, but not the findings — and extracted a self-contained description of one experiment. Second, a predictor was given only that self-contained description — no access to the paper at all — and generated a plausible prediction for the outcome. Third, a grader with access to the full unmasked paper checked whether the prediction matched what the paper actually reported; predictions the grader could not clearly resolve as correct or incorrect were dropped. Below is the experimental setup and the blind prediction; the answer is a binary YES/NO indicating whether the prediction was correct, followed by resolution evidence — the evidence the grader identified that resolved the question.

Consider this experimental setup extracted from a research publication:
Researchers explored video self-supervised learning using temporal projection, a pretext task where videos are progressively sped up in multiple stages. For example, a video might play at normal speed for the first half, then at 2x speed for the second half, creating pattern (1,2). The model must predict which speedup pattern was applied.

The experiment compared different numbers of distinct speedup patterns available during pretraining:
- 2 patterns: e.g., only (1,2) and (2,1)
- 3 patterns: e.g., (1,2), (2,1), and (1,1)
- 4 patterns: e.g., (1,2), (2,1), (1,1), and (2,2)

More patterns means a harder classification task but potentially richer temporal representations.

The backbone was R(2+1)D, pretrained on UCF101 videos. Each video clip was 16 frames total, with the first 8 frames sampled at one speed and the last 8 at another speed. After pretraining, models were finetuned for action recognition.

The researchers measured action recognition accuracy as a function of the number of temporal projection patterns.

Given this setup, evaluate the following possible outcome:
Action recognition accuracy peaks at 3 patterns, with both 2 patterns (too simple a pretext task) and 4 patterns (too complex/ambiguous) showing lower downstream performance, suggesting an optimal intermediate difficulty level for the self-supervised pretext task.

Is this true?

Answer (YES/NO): NO